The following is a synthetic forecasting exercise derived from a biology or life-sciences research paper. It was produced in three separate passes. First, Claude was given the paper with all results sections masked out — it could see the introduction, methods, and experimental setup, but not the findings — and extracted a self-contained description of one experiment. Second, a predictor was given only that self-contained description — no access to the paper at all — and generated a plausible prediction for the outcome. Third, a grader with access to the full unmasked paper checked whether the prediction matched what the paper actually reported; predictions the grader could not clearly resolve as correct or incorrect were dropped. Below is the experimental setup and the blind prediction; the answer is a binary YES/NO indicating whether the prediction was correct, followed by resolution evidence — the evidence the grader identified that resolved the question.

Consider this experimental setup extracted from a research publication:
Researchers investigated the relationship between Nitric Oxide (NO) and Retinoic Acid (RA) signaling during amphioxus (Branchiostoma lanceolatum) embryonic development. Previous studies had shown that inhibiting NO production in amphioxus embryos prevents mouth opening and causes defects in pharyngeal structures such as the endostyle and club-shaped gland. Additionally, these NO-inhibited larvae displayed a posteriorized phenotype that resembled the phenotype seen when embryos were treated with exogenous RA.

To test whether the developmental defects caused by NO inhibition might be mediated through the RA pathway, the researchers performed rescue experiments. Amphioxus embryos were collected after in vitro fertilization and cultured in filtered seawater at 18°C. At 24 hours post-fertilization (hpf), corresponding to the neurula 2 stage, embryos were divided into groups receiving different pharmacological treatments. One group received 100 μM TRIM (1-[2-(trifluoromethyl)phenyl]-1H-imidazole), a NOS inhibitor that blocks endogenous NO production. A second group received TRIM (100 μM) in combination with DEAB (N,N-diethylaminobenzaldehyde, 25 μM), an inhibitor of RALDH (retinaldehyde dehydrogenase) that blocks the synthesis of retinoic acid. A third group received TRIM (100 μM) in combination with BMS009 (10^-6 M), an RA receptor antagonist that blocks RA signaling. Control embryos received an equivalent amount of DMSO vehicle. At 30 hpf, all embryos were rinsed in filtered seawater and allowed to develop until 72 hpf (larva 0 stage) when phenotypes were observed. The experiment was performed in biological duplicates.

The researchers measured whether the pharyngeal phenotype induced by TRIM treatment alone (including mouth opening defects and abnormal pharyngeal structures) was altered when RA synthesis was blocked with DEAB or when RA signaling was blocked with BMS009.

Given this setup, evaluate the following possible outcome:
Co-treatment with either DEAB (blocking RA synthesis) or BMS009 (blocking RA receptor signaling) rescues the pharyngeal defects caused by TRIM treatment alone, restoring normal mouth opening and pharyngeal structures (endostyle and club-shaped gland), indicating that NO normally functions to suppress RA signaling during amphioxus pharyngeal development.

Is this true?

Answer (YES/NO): YES